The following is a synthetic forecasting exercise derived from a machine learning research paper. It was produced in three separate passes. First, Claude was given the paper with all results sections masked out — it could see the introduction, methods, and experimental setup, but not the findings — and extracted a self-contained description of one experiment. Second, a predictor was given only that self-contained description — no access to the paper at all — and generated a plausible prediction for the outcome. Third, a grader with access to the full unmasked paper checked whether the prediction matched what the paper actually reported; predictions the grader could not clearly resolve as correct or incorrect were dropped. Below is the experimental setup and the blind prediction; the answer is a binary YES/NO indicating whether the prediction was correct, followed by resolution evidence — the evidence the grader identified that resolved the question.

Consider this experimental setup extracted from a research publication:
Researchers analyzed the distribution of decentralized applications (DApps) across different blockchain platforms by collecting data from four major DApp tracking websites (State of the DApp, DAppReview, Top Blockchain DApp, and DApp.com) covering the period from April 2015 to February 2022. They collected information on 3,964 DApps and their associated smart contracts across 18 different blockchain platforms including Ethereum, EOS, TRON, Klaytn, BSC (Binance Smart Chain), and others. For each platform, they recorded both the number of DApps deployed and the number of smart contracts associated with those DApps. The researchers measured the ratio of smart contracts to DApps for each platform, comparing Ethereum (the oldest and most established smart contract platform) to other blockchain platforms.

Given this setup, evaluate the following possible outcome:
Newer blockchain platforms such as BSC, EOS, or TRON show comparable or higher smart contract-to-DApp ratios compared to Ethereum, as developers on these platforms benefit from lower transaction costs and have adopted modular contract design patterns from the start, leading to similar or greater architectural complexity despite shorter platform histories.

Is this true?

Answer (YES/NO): YES